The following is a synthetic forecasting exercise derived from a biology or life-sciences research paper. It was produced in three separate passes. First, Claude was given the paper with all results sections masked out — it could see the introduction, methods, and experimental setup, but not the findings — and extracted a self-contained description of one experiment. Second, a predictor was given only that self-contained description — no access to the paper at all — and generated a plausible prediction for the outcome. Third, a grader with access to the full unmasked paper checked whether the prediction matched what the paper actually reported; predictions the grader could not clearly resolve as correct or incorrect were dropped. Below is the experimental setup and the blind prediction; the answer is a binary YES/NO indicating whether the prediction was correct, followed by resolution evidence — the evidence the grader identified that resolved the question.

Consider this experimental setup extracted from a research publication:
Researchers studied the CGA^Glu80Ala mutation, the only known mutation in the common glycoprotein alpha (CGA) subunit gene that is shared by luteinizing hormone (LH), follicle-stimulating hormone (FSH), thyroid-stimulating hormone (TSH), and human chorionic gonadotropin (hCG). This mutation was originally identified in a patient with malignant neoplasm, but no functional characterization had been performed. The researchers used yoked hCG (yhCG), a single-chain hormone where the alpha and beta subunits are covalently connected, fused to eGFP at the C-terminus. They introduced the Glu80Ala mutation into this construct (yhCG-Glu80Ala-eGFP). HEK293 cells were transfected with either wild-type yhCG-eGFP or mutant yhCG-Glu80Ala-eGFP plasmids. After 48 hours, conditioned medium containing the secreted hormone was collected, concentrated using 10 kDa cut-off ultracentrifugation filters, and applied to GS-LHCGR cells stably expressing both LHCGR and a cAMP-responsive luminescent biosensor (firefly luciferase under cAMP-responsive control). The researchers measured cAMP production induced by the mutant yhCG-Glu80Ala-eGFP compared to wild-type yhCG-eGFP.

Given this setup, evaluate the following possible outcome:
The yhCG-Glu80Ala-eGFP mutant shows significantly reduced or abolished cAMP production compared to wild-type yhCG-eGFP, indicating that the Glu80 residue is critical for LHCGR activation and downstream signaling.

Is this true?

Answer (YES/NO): YES